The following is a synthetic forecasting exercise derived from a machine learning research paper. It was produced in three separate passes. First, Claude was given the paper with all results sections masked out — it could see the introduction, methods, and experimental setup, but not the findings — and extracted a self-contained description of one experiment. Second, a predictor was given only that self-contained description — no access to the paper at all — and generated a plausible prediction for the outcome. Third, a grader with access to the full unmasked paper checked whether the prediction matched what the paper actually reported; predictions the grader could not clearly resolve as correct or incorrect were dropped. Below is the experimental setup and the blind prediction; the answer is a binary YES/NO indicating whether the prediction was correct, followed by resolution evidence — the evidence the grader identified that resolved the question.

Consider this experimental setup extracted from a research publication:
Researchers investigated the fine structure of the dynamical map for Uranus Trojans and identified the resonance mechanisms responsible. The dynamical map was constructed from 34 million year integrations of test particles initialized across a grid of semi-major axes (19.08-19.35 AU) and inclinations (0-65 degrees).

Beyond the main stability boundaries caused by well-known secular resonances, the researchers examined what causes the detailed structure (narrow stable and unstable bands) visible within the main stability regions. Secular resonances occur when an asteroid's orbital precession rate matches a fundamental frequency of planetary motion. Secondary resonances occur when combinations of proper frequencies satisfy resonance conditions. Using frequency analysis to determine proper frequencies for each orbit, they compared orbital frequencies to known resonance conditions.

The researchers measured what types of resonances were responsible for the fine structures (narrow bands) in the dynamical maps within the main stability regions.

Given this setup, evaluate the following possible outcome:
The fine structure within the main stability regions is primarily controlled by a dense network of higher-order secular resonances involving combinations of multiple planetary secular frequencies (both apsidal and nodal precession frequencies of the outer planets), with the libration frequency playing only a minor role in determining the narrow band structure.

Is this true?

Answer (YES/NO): YES